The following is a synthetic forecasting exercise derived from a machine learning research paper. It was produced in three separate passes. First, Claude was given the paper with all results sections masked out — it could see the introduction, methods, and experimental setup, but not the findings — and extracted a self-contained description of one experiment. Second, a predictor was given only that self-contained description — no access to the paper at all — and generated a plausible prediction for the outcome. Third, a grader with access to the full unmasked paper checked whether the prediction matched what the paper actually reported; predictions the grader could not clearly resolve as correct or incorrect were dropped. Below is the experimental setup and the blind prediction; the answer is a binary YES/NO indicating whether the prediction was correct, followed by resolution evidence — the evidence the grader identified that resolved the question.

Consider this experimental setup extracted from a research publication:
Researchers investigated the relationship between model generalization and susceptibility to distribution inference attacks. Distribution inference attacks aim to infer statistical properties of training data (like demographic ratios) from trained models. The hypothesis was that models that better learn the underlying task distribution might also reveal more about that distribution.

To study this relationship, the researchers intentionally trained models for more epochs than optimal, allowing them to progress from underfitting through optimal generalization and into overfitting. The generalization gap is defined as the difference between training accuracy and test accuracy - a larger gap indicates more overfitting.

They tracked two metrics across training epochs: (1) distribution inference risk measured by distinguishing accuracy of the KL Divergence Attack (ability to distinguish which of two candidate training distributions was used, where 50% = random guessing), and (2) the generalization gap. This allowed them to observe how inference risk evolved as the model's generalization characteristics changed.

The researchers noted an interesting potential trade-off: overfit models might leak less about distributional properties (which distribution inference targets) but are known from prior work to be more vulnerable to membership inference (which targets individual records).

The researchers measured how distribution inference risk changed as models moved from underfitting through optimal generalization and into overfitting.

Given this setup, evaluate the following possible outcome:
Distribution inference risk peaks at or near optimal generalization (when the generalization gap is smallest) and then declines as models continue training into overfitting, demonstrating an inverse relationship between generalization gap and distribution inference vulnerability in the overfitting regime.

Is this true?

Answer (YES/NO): YES